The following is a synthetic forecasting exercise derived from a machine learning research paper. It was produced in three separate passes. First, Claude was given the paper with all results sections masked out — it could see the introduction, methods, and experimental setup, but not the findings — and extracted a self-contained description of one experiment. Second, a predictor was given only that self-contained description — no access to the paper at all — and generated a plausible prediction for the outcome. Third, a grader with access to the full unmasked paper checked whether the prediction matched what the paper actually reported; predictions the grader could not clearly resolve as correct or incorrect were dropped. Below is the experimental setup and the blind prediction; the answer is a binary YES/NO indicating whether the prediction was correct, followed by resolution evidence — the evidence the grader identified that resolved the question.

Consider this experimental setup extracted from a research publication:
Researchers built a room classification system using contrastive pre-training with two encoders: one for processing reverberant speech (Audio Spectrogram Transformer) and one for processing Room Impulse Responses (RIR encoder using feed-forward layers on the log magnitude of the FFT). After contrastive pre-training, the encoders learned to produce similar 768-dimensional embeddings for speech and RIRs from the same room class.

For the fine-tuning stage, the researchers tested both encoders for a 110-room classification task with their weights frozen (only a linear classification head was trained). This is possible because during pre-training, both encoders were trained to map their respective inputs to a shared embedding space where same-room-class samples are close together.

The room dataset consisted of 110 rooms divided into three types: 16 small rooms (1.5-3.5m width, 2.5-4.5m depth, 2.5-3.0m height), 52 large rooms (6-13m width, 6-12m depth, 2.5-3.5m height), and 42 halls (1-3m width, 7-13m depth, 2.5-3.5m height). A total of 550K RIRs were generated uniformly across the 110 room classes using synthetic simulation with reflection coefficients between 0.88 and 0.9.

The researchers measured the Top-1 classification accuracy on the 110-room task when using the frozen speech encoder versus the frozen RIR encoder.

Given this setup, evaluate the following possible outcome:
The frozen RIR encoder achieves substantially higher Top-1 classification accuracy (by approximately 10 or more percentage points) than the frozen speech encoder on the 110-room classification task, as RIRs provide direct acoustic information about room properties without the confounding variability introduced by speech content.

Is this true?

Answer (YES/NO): NO